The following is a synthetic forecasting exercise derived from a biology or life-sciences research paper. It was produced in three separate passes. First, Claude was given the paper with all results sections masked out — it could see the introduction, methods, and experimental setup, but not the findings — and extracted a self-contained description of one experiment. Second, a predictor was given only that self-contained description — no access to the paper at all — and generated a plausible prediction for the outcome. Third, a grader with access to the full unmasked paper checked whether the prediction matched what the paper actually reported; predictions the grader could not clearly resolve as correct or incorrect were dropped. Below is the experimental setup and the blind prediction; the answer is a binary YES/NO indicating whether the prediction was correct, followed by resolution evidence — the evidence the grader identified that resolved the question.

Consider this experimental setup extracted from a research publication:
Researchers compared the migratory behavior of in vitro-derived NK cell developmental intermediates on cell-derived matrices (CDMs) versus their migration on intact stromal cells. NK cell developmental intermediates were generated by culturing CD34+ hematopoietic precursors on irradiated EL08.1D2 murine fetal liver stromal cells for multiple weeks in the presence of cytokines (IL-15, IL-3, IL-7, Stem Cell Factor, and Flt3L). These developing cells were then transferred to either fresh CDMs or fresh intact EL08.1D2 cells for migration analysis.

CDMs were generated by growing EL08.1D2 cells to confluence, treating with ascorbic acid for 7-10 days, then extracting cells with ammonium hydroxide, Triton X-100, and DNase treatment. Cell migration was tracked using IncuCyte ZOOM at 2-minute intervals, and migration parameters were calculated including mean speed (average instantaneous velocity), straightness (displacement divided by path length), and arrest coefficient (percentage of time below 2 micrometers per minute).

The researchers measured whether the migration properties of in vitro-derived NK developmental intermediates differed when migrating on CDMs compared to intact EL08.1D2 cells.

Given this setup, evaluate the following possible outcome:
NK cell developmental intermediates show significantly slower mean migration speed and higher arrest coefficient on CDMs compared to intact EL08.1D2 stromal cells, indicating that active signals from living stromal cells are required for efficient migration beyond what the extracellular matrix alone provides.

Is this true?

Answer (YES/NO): NO